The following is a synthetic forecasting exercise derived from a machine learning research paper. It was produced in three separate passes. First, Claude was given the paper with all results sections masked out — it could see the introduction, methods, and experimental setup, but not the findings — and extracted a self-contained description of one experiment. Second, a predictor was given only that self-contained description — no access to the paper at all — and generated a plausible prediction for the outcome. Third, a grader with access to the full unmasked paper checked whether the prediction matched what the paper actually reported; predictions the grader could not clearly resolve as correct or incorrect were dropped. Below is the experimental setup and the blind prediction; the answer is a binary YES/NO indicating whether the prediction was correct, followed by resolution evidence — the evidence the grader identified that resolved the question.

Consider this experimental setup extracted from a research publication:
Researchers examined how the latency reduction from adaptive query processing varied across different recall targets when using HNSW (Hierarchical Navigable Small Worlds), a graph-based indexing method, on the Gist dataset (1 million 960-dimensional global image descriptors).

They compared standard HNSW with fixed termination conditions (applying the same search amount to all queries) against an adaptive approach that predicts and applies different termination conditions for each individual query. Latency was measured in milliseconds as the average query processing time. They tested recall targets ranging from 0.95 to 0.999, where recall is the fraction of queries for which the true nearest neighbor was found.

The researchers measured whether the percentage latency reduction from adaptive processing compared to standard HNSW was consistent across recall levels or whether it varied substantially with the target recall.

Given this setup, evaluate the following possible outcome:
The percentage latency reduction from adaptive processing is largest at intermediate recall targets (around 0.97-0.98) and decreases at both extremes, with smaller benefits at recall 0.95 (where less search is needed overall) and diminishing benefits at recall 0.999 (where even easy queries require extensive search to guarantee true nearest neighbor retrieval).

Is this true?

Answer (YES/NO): NO